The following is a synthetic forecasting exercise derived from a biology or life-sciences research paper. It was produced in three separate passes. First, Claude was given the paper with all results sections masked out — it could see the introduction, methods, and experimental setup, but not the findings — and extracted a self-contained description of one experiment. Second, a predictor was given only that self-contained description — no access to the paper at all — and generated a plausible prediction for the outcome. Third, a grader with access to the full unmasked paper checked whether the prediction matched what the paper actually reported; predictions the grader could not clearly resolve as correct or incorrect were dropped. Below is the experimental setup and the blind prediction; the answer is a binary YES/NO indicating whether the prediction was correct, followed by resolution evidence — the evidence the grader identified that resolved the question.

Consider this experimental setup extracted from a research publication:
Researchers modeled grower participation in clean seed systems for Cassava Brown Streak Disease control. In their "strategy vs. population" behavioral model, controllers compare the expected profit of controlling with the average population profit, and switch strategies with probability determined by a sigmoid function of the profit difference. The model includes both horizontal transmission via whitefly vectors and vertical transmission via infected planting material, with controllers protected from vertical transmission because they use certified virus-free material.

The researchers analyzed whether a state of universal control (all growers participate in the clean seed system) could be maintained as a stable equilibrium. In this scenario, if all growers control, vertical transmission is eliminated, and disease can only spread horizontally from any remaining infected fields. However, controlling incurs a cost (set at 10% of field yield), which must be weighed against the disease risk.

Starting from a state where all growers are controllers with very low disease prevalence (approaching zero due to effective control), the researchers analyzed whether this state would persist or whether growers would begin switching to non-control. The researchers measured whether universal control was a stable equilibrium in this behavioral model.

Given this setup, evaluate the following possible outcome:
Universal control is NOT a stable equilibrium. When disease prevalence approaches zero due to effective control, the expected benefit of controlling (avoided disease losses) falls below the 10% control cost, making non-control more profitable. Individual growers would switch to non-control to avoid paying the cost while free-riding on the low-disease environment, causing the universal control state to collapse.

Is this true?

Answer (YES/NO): NO